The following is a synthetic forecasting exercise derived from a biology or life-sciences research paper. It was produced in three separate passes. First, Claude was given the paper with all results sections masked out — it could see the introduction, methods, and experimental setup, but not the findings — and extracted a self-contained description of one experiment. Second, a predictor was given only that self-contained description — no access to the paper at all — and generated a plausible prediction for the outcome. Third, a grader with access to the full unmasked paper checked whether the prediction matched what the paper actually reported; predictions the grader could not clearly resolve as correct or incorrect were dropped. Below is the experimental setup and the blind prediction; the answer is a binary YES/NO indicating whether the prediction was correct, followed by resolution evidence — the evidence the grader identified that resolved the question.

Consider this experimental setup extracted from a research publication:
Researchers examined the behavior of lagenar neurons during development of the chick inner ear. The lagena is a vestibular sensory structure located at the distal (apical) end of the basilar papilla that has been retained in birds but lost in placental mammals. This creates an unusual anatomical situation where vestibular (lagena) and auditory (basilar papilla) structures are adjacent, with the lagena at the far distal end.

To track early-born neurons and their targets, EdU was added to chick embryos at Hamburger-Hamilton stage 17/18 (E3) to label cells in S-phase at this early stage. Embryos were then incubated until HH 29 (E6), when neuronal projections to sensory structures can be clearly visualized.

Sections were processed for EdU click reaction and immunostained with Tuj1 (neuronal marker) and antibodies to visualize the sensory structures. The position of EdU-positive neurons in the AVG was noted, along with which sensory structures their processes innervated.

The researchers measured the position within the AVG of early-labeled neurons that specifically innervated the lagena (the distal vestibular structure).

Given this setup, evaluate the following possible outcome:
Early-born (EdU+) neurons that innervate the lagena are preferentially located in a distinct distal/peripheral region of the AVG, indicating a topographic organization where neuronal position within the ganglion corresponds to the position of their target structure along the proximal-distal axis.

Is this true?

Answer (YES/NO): YES